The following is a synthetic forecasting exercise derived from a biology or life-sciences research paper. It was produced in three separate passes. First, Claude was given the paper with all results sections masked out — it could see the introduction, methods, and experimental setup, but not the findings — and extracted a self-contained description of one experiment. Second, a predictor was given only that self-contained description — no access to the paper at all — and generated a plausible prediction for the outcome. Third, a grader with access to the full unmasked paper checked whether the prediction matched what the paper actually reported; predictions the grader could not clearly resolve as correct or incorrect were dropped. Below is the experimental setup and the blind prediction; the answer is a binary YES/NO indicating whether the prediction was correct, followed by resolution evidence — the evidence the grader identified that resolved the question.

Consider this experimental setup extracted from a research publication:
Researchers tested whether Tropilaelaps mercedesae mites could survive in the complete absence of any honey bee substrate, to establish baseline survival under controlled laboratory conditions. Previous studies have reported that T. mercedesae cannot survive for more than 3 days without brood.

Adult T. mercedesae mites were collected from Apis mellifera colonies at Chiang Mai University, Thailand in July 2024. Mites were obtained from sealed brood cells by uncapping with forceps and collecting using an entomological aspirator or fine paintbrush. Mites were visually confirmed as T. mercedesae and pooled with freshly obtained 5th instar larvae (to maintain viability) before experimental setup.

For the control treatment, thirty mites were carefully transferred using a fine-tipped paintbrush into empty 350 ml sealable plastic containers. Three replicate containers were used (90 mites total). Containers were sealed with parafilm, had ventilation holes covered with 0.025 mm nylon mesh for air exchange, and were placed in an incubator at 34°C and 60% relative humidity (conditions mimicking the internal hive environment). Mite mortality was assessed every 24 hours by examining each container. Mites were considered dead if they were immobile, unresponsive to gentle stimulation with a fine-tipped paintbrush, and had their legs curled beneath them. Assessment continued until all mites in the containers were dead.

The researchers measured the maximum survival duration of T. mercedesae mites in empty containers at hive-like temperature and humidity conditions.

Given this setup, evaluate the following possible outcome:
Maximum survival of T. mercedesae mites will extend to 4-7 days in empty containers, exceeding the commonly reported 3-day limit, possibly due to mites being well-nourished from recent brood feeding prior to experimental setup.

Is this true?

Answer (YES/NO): NO